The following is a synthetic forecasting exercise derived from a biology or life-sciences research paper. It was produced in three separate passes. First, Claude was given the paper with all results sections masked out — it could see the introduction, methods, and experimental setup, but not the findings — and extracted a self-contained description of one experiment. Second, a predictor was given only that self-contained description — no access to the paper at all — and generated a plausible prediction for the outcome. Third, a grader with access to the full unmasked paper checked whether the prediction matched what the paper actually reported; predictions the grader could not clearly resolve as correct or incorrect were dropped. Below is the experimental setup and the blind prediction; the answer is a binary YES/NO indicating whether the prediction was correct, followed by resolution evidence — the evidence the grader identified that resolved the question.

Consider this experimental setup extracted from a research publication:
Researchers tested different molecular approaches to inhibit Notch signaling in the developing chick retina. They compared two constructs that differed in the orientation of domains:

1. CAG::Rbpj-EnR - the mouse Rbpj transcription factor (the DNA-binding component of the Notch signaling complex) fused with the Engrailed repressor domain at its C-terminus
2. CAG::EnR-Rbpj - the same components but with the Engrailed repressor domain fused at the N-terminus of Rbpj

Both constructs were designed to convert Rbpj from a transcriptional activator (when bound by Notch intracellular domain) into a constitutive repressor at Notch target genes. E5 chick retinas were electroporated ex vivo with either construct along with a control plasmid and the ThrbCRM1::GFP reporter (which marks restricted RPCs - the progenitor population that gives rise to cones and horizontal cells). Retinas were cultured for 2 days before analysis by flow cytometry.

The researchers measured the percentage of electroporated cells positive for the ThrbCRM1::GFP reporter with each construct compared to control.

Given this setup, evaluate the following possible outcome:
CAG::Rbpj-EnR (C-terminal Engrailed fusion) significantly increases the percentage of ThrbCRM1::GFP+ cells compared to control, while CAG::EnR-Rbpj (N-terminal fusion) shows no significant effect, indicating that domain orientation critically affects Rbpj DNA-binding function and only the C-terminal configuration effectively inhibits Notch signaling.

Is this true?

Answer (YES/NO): NO